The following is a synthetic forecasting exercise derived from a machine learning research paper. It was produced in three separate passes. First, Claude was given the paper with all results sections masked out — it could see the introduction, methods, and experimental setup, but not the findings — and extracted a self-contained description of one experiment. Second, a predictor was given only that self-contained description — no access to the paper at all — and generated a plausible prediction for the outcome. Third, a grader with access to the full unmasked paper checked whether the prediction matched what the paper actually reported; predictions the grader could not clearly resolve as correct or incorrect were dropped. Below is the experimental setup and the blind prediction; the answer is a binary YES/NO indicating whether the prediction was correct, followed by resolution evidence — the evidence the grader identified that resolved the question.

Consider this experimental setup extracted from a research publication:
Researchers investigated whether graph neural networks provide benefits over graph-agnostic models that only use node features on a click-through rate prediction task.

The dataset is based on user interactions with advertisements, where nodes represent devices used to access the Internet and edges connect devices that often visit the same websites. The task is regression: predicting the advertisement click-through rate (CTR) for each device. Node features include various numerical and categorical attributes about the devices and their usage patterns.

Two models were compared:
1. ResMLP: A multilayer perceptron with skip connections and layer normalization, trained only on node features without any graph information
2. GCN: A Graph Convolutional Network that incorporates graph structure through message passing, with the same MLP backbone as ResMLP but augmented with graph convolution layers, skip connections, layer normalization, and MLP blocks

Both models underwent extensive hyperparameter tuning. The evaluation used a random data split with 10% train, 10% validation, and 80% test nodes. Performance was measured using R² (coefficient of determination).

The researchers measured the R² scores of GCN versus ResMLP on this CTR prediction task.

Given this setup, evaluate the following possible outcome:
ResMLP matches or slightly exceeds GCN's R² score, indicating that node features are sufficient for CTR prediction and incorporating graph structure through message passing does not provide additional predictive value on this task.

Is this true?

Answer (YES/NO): NO